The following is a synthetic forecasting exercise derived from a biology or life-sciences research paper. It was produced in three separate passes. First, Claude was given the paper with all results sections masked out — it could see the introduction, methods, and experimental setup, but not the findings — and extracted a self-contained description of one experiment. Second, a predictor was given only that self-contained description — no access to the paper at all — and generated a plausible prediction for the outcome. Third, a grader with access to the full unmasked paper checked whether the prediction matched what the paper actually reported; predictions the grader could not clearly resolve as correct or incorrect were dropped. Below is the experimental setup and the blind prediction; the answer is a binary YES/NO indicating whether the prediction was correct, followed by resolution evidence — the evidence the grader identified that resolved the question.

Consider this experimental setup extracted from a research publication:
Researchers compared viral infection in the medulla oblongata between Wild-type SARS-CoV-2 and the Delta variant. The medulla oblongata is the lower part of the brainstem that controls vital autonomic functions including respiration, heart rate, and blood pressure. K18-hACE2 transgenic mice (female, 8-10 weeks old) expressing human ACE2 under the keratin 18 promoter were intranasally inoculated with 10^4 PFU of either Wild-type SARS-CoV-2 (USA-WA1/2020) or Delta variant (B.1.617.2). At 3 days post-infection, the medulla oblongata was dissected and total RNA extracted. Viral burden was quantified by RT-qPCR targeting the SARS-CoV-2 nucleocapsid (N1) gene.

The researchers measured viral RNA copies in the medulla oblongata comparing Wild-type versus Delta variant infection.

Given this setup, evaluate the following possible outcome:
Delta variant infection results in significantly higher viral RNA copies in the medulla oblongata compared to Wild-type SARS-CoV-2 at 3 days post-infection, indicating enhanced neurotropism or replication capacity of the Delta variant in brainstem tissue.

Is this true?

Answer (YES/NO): YES